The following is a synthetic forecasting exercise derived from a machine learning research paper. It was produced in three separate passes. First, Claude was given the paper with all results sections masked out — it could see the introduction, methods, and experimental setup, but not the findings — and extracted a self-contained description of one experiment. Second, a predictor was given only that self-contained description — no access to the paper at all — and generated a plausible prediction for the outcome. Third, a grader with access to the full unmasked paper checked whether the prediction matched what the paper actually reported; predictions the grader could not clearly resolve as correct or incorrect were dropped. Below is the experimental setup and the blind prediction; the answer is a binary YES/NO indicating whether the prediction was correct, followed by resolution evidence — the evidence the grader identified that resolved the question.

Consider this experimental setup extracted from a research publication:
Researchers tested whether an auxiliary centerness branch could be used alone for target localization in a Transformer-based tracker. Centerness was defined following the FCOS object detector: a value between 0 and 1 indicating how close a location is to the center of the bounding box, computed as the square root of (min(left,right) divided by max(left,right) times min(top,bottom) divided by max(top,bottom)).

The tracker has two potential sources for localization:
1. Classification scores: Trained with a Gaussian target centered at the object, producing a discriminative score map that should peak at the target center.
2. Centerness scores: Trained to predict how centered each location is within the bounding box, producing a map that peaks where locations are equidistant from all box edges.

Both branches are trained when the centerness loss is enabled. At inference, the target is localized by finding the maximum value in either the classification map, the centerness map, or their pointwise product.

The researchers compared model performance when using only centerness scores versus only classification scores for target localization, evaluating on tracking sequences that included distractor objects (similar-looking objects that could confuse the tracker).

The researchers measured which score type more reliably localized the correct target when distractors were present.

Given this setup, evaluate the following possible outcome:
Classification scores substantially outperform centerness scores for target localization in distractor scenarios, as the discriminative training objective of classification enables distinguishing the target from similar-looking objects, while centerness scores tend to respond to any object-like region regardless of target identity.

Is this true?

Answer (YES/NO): YES